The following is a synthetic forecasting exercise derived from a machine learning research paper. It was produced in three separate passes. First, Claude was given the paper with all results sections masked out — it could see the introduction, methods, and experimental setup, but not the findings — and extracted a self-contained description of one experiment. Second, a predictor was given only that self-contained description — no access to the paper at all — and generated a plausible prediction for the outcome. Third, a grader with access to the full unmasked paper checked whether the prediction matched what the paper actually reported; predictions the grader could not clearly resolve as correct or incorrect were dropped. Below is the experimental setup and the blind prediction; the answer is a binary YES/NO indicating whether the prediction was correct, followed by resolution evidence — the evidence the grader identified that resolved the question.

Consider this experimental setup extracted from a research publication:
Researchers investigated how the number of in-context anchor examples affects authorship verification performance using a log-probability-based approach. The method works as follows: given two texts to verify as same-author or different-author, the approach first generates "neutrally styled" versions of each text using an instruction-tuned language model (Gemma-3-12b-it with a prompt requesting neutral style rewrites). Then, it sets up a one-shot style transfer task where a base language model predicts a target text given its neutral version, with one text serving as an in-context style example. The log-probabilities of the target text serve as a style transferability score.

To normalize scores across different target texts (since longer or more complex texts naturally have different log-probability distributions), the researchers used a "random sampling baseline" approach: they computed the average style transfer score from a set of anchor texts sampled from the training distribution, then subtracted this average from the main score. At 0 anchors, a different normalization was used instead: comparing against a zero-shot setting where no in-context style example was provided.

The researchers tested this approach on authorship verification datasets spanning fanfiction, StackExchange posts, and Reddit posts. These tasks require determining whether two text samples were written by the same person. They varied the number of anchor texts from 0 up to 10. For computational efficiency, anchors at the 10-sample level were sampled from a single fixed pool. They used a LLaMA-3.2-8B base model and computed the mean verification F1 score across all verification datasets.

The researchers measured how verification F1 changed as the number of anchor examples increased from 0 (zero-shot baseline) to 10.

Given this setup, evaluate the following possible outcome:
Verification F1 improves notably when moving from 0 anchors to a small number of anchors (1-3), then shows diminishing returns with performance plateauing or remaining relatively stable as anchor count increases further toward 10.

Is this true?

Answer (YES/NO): YES